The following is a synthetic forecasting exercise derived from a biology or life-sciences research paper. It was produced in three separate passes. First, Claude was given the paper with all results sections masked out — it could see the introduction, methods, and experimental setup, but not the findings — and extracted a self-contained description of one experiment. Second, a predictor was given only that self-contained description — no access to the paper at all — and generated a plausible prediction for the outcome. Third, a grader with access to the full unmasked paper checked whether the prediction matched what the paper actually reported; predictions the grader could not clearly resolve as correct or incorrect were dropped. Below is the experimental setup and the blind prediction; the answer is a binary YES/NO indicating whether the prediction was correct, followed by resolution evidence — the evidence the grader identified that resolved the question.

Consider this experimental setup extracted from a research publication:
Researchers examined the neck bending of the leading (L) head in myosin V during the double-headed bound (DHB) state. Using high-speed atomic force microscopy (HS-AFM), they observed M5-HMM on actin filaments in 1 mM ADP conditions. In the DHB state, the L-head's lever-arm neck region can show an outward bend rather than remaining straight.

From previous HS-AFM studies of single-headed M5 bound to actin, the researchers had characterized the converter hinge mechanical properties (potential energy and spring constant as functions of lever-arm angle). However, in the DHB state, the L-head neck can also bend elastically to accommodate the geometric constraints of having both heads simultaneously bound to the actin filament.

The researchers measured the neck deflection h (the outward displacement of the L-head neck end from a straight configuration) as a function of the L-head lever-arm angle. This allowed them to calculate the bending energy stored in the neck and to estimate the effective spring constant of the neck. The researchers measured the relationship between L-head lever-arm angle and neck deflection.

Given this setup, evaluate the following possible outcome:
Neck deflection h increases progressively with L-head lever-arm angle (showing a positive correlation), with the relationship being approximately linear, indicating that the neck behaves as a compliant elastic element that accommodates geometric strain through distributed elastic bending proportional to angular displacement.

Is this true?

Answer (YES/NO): NO